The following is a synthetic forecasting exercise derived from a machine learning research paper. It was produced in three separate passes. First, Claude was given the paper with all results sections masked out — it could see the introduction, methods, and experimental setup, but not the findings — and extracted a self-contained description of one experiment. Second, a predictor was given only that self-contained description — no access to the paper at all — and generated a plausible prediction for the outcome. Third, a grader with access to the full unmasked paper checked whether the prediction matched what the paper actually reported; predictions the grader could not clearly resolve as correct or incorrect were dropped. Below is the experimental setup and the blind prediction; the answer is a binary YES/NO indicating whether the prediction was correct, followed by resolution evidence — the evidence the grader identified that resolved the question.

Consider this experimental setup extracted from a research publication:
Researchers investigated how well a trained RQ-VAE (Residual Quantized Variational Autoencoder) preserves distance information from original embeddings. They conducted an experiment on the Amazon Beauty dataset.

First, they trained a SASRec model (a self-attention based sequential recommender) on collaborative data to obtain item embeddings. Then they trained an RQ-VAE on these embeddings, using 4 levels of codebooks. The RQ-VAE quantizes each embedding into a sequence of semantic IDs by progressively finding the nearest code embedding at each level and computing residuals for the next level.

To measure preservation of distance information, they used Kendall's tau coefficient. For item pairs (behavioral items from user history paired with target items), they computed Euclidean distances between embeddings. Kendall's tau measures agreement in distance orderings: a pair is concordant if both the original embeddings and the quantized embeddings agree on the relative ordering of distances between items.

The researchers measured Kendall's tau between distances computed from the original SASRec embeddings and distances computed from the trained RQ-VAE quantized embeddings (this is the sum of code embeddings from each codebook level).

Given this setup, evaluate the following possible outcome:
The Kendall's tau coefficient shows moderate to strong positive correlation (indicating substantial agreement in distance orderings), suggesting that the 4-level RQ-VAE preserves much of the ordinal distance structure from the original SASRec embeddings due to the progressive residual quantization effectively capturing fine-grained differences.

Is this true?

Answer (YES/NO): NO